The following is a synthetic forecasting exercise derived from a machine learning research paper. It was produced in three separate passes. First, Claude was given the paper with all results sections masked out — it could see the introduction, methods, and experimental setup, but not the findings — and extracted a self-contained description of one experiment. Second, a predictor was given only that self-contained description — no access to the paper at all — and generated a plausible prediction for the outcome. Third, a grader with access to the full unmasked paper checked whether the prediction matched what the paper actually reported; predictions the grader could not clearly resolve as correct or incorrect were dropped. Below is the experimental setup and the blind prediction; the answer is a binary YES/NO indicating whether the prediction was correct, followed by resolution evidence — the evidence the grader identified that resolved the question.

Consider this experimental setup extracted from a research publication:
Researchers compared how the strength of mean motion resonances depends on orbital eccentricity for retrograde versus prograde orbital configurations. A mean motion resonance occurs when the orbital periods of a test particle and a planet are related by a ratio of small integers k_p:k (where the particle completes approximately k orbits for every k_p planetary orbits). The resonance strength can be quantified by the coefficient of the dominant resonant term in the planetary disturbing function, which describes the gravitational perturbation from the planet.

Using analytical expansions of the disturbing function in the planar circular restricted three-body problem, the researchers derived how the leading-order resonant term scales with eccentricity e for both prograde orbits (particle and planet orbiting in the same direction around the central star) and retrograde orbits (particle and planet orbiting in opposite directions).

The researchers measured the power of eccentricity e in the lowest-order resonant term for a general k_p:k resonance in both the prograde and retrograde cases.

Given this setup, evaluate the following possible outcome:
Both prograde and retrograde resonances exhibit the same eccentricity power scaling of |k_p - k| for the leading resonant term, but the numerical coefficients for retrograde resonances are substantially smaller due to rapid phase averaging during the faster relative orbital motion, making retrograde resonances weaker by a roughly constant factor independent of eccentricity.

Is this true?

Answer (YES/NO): NO